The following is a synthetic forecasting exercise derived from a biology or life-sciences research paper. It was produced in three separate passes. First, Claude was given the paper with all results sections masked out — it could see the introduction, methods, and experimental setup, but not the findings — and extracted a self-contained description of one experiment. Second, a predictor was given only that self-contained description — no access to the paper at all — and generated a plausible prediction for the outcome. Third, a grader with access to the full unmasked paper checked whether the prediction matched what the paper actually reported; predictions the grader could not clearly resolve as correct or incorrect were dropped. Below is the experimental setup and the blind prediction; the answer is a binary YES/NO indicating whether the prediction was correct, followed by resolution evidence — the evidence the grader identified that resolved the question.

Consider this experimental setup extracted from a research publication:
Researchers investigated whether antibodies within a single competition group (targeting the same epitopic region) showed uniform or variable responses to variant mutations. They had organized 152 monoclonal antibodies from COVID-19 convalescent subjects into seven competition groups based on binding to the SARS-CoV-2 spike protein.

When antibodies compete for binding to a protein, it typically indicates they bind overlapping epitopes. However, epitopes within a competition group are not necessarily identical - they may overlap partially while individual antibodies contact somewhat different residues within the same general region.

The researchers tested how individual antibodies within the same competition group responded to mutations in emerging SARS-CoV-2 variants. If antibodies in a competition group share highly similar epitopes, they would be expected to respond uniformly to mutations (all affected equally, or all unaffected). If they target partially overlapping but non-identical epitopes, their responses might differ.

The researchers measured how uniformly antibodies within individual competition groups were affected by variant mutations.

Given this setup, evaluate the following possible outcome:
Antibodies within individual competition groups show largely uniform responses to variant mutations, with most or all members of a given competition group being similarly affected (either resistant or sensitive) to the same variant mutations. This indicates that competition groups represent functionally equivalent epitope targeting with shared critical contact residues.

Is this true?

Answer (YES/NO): NO